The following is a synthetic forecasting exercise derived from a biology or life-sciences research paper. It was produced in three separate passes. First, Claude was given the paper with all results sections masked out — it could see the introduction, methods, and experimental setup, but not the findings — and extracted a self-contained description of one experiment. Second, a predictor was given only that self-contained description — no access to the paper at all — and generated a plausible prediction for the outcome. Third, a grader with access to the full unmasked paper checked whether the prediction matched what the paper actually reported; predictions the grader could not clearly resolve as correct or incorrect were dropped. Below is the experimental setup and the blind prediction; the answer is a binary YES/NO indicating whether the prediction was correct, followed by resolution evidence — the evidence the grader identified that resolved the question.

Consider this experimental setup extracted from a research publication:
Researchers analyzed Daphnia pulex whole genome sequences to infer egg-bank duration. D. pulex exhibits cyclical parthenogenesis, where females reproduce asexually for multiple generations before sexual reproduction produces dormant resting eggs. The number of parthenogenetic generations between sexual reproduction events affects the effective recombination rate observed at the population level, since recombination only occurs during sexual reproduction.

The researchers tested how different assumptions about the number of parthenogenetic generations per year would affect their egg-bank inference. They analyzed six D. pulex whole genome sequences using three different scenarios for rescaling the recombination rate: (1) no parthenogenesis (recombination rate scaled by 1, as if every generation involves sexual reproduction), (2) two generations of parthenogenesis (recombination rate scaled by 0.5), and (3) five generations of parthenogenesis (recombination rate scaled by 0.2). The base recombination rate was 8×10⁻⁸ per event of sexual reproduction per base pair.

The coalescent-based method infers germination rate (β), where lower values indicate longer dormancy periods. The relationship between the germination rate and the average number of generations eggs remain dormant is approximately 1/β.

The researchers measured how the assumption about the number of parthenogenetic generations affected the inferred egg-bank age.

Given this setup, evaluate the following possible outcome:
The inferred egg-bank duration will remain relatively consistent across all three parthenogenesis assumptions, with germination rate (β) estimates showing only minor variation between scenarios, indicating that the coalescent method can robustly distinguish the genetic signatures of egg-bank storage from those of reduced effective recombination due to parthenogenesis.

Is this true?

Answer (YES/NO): NO